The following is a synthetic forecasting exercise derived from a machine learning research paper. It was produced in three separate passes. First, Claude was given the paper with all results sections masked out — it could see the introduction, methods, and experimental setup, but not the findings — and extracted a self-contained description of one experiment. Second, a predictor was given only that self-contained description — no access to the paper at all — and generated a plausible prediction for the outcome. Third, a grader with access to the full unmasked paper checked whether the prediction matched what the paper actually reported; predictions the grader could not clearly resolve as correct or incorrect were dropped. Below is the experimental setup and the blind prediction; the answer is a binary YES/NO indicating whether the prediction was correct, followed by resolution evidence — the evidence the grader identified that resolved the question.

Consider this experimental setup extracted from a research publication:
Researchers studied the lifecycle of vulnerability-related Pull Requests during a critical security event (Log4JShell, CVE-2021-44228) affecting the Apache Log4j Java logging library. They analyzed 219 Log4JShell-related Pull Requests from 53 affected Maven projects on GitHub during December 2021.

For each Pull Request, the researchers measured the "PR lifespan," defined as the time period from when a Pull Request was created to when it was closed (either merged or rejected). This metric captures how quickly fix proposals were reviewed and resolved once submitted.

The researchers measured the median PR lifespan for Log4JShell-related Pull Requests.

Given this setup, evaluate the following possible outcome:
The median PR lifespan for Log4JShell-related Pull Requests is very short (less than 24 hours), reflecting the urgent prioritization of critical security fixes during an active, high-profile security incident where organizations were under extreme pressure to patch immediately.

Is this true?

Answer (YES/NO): YES